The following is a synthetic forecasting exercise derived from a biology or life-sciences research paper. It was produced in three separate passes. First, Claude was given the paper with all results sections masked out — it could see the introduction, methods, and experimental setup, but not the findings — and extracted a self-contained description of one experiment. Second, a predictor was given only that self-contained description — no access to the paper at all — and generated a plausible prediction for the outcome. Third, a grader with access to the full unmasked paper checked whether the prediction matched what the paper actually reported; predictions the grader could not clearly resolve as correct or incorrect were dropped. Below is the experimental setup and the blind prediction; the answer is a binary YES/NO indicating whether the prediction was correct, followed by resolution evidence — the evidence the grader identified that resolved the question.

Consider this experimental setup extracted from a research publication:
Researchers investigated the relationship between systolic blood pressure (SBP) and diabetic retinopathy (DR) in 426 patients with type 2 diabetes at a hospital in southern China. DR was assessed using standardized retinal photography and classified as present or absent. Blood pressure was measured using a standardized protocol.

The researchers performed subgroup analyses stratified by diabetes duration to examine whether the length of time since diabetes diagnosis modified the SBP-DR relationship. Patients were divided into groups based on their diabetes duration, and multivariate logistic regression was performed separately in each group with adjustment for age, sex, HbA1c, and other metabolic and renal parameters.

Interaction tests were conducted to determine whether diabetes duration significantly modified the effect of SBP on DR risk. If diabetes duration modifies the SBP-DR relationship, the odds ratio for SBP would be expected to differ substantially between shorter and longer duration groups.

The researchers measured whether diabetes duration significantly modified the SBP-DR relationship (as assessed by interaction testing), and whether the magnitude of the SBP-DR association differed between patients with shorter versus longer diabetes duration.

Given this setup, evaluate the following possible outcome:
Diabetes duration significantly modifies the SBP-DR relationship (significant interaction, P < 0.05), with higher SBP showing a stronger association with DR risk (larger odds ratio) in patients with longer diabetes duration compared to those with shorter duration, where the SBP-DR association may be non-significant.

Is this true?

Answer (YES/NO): NO